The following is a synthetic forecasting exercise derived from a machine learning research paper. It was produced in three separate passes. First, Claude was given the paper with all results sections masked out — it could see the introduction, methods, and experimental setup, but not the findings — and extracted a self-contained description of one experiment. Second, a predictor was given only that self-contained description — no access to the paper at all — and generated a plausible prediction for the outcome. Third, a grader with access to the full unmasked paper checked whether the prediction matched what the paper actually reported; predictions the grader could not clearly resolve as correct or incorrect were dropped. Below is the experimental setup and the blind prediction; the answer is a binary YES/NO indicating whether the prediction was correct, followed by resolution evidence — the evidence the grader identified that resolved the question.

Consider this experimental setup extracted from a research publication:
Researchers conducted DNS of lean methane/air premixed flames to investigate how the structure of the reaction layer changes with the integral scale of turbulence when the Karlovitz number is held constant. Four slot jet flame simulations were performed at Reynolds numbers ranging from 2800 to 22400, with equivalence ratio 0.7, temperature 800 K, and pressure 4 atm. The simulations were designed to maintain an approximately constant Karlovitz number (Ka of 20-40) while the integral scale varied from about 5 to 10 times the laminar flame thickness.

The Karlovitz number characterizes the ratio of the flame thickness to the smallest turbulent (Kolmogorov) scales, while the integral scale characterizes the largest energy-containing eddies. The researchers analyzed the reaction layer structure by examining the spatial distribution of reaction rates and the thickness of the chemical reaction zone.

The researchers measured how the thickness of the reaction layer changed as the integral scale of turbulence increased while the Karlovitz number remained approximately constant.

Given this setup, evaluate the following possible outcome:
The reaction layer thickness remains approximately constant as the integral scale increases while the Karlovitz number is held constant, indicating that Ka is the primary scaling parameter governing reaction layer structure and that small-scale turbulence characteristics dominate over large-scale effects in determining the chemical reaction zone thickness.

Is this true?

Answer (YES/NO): NO